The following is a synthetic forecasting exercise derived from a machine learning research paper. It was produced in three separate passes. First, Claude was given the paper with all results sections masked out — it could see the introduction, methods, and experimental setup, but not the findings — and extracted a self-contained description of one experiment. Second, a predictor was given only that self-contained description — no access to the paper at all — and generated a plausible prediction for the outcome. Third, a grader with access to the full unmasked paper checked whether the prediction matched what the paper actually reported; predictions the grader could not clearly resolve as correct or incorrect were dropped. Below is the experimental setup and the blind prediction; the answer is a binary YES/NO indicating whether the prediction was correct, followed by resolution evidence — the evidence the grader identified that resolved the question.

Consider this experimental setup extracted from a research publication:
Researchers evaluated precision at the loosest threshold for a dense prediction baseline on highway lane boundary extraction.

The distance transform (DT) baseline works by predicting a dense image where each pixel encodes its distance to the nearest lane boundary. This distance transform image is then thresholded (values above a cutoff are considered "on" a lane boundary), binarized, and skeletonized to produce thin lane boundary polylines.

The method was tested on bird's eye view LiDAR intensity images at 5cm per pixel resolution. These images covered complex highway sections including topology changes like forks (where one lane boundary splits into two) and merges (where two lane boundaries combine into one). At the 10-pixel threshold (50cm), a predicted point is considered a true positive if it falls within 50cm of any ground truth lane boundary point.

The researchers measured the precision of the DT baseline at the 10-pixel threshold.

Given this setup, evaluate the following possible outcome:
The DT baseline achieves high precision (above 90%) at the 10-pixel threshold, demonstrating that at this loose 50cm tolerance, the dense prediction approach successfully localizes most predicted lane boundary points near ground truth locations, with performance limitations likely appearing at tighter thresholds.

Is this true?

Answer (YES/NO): YES